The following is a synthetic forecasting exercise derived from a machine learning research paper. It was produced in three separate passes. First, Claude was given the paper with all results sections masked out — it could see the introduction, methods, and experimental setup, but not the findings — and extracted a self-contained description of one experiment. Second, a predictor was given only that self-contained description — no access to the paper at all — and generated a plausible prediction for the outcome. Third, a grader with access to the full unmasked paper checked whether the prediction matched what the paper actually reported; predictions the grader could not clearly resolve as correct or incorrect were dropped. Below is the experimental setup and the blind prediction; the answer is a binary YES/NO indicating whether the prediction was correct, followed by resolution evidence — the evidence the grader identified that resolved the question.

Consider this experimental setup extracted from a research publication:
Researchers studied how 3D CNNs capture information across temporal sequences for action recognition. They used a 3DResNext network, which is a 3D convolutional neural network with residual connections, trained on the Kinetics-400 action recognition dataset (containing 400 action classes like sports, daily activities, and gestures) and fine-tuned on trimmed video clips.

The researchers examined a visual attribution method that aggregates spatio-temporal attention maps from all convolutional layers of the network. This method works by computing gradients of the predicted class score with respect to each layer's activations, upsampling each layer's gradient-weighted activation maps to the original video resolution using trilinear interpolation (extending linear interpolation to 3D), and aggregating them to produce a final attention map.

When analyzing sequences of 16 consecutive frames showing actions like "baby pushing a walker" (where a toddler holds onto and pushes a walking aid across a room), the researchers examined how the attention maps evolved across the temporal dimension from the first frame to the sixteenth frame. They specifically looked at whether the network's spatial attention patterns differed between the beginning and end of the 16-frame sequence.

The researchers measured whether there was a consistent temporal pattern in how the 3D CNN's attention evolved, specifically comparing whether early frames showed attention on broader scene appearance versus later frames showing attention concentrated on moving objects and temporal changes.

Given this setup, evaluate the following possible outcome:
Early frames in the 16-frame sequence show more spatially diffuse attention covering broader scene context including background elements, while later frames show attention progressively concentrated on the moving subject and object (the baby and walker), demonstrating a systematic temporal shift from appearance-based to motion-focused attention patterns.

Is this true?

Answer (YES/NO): YES